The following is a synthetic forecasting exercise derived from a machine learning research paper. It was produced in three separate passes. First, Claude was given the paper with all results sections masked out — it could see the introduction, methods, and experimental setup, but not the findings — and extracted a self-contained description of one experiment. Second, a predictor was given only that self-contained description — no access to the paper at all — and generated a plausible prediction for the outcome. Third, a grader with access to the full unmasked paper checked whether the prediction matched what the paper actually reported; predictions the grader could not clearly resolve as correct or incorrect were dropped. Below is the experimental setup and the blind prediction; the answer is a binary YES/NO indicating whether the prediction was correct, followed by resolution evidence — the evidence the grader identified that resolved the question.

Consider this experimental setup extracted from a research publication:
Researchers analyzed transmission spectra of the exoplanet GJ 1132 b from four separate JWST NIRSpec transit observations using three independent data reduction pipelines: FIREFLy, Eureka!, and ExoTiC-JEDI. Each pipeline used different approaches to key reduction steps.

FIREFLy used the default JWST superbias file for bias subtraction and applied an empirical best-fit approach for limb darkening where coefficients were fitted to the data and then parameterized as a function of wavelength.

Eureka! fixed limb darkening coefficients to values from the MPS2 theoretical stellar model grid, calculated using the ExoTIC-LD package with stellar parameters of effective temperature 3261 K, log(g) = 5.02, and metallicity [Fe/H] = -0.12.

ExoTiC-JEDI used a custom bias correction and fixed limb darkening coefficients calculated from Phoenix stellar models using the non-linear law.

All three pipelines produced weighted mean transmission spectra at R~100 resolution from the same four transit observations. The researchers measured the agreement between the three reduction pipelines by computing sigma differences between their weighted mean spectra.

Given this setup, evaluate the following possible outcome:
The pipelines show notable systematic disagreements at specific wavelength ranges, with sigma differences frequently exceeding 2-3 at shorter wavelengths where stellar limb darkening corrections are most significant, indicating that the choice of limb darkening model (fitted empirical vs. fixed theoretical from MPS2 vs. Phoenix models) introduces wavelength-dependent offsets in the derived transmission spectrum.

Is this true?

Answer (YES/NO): NO